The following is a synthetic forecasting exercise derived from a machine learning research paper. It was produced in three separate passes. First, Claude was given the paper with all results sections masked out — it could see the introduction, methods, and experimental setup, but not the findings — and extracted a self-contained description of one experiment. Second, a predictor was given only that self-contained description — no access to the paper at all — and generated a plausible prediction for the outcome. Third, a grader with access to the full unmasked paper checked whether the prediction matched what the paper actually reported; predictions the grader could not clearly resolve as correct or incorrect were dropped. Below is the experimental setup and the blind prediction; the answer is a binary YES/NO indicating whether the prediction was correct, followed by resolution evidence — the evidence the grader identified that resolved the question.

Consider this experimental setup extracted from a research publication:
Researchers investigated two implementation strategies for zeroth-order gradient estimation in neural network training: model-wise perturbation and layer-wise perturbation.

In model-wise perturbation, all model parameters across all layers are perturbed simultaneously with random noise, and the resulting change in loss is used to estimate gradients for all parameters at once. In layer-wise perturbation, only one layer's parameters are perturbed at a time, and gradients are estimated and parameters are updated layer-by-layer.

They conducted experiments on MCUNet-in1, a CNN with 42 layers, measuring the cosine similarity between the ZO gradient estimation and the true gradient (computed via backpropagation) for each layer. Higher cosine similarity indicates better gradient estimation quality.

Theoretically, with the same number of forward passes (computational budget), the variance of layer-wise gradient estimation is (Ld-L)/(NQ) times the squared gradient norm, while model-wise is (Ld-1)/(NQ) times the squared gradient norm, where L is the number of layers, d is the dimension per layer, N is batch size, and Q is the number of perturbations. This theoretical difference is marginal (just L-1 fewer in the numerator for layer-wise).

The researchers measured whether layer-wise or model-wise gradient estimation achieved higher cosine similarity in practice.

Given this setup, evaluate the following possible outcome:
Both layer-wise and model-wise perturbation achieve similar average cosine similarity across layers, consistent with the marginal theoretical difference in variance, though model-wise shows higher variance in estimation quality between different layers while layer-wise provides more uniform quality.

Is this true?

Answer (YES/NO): NO